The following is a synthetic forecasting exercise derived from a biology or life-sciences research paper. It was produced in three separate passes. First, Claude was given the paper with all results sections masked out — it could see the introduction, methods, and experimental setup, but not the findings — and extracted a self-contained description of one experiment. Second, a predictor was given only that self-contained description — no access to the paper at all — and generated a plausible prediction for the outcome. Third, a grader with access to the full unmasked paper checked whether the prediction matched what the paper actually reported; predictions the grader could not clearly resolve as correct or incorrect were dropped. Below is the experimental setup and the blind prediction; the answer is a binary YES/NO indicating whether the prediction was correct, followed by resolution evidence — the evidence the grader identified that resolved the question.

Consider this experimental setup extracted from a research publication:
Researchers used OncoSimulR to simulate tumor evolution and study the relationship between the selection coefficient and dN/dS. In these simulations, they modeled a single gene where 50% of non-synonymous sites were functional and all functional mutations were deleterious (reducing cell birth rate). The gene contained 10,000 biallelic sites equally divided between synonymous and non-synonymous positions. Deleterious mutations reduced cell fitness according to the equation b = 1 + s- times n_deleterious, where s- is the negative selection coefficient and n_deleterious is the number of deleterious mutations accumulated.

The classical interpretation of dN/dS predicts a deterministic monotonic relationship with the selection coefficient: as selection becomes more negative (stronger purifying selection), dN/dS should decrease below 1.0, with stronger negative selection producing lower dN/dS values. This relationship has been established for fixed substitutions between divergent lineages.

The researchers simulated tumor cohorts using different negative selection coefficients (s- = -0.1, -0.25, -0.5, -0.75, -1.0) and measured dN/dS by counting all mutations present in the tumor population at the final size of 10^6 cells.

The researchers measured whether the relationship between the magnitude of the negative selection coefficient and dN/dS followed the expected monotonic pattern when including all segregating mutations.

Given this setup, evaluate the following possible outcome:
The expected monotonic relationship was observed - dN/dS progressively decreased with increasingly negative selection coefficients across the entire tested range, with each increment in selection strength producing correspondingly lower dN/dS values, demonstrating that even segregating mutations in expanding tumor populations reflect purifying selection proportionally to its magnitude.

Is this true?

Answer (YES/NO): NO